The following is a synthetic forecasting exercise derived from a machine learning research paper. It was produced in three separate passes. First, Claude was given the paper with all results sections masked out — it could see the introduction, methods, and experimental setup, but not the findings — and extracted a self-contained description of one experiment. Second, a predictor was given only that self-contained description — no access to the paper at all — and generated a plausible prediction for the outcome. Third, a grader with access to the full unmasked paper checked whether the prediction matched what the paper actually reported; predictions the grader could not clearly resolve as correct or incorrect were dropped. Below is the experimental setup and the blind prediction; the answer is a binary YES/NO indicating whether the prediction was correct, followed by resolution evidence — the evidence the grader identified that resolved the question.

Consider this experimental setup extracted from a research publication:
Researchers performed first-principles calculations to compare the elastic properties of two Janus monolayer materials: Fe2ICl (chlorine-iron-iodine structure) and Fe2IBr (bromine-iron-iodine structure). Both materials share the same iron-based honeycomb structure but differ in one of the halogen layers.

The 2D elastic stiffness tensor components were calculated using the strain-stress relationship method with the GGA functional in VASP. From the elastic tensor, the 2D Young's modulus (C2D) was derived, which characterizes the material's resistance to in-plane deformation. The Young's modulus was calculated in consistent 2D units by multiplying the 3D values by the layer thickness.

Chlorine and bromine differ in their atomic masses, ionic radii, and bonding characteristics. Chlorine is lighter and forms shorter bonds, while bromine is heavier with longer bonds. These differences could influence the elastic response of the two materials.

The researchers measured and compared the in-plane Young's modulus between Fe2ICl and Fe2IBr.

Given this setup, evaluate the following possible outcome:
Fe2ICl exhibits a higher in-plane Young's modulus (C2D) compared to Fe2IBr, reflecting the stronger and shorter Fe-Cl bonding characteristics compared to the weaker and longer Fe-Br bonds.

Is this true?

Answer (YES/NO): NO